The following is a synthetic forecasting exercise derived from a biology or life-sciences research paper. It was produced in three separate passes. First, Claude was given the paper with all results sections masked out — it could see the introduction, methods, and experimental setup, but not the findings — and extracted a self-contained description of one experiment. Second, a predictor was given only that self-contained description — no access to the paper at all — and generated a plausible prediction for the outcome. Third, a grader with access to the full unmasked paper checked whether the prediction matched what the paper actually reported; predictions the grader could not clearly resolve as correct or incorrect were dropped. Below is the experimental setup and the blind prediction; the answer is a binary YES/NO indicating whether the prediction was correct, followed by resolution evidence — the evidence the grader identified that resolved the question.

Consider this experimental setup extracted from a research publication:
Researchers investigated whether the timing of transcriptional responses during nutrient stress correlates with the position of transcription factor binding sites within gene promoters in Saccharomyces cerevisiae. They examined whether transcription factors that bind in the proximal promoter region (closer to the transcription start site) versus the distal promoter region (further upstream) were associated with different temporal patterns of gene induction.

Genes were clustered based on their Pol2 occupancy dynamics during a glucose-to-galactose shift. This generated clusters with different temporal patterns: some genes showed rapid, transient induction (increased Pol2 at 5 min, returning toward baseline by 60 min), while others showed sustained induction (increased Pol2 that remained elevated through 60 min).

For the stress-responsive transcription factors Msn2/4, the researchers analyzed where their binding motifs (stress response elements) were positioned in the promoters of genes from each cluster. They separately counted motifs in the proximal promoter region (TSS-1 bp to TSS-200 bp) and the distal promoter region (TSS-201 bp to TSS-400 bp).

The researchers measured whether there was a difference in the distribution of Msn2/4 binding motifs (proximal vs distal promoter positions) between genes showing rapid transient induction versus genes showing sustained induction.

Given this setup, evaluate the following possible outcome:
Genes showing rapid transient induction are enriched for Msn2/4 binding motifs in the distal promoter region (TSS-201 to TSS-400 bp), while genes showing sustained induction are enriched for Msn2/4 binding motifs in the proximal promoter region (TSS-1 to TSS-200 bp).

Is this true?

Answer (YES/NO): NO